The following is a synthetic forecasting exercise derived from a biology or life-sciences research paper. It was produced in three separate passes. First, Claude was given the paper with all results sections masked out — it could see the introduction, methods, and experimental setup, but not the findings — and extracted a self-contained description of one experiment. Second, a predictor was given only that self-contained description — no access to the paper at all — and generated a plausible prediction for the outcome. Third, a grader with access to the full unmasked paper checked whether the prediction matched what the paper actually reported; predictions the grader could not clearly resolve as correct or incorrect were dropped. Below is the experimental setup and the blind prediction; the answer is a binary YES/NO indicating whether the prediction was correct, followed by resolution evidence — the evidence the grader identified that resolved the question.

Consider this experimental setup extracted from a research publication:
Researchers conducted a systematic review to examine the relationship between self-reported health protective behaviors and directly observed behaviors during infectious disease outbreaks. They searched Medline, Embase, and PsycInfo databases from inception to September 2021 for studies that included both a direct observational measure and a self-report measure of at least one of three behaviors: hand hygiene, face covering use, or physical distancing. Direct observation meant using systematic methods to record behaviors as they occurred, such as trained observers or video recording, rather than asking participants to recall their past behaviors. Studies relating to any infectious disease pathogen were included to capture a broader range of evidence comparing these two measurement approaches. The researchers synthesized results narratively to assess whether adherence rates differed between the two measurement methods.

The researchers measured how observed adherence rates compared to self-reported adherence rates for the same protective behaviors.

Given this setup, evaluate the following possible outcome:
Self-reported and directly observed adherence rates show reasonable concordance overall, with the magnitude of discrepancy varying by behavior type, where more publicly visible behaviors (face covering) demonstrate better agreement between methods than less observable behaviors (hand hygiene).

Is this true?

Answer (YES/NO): NO